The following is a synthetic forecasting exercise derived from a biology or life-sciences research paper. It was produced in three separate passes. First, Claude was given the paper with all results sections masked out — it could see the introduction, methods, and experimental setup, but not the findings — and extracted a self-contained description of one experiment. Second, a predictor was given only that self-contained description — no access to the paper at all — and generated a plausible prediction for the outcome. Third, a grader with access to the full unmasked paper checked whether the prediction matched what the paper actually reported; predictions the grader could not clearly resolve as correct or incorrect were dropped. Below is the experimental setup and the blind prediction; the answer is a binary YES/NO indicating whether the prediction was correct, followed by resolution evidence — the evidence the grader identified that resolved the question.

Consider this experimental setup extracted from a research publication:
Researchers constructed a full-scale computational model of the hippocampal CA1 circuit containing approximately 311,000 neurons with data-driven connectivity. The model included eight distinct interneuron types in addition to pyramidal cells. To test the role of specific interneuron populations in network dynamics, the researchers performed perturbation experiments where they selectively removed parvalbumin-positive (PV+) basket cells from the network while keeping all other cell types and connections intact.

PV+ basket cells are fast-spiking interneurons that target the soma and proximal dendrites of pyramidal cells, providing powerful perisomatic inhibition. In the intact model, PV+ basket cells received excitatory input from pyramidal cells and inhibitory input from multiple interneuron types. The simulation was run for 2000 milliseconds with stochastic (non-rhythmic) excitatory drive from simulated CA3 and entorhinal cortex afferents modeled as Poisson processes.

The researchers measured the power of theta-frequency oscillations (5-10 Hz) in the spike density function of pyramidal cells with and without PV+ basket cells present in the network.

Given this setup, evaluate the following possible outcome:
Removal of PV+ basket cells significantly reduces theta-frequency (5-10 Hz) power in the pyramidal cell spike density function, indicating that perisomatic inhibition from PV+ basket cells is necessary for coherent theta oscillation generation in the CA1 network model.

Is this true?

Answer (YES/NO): YES